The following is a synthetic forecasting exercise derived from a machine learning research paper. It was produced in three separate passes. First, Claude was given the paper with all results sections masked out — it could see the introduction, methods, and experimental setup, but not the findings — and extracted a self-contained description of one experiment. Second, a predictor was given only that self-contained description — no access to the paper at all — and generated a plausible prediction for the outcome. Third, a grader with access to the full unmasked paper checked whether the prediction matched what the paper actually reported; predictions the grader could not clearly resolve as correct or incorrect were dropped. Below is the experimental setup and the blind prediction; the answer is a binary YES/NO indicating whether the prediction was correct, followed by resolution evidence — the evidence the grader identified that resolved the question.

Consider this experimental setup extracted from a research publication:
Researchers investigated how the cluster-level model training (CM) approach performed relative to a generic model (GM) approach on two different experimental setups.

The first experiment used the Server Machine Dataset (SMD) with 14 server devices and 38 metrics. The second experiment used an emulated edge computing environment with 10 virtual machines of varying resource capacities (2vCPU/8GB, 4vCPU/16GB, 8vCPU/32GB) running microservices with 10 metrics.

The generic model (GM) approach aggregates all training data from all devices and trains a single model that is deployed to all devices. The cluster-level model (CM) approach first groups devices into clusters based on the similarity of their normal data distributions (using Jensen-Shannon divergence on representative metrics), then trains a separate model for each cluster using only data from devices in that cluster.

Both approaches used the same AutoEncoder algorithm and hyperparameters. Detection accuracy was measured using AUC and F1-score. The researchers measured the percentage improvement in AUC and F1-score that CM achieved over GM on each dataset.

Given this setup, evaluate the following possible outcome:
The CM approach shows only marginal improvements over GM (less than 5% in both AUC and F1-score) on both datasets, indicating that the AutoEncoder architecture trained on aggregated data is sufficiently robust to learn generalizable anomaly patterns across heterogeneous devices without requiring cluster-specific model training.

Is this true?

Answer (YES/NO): NO